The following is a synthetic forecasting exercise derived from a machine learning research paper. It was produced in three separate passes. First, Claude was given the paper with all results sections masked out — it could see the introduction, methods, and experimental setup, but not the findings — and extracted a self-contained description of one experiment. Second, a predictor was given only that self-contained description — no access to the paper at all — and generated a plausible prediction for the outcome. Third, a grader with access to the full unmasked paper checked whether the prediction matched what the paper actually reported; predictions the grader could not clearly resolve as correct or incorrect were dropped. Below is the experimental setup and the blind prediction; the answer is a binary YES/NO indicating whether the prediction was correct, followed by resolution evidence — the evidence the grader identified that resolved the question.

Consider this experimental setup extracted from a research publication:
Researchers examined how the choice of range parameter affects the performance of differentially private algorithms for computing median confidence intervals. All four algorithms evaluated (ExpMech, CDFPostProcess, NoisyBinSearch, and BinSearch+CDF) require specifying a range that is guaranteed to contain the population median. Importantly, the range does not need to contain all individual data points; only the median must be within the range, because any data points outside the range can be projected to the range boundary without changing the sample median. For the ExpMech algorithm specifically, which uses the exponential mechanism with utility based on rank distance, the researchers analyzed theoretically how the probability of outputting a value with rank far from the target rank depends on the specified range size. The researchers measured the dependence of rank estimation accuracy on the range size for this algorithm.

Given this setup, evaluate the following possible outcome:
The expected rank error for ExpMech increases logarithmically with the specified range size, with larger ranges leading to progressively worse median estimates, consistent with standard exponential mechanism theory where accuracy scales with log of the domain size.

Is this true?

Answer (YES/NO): YES